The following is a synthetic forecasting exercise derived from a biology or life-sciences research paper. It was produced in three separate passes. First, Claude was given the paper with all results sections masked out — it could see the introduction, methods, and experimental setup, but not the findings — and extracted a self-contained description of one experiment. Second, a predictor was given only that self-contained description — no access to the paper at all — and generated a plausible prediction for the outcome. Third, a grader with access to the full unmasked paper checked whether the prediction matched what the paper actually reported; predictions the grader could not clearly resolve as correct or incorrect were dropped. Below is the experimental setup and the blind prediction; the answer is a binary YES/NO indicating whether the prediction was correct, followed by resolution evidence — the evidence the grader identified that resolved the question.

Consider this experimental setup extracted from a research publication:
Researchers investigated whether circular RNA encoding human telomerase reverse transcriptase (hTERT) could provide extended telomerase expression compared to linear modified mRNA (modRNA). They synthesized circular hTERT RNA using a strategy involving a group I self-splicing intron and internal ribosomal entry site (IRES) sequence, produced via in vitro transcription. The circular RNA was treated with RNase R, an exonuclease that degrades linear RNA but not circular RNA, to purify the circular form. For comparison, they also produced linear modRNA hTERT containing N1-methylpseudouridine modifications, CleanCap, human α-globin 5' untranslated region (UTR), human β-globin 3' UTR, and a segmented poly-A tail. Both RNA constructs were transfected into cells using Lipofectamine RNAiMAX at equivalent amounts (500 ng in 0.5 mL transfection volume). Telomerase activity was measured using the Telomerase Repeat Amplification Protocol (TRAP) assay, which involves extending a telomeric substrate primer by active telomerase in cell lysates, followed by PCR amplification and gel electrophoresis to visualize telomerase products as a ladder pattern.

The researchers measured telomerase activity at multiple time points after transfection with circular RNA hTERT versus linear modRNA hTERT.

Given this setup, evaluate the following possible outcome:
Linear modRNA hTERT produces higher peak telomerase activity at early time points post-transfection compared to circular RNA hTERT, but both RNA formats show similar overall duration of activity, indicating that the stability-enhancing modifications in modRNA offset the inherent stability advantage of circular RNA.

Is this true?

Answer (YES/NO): NO